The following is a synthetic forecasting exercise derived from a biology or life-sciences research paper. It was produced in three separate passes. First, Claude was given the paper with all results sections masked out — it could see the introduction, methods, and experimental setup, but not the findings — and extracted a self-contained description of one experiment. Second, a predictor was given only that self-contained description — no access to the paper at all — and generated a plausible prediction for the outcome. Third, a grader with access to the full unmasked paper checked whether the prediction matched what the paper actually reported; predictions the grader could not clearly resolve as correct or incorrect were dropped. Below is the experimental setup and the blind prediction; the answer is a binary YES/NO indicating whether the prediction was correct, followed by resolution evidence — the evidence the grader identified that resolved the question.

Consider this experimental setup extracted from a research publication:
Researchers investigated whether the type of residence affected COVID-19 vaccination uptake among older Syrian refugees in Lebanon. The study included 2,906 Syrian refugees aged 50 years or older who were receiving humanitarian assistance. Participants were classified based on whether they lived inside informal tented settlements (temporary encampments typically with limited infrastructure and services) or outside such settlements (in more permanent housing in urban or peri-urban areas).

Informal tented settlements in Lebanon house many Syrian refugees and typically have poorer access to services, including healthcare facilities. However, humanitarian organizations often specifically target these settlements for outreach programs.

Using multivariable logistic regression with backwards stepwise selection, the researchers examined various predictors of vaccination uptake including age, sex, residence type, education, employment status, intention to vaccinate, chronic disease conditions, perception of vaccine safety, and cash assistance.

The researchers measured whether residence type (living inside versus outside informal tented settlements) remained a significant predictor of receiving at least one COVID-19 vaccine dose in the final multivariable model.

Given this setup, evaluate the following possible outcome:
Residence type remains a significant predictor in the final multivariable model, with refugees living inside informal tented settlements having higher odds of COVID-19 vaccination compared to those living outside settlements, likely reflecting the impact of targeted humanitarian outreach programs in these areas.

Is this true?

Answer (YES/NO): YES